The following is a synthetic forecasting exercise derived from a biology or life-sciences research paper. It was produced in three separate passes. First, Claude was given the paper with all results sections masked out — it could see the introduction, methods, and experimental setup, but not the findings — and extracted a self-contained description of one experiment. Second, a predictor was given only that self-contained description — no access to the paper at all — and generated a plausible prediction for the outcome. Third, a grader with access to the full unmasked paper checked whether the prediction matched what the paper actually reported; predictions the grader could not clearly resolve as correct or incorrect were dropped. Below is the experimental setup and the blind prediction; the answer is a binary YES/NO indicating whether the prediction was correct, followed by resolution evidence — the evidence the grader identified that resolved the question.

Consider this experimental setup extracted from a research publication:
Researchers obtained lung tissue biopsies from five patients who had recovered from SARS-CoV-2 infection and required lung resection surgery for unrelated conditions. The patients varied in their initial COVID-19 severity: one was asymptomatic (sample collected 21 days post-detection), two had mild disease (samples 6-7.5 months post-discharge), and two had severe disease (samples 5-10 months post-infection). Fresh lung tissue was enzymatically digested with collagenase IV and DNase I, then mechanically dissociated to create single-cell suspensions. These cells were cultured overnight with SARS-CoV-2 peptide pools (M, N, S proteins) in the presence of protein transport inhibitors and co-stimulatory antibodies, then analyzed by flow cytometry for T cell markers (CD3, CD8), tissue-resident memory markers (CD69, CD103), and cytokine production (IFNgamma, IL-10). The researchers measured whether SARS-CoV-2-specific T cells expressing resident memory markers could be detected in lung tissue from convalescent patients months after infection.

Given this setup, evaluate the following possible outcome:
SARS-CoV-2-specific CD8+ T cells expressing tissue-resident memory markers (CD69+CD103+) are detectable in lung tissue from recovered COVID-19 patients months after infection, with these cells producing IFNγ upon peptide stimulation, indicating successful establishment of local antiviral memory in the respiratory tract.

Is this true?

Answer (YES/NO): YES